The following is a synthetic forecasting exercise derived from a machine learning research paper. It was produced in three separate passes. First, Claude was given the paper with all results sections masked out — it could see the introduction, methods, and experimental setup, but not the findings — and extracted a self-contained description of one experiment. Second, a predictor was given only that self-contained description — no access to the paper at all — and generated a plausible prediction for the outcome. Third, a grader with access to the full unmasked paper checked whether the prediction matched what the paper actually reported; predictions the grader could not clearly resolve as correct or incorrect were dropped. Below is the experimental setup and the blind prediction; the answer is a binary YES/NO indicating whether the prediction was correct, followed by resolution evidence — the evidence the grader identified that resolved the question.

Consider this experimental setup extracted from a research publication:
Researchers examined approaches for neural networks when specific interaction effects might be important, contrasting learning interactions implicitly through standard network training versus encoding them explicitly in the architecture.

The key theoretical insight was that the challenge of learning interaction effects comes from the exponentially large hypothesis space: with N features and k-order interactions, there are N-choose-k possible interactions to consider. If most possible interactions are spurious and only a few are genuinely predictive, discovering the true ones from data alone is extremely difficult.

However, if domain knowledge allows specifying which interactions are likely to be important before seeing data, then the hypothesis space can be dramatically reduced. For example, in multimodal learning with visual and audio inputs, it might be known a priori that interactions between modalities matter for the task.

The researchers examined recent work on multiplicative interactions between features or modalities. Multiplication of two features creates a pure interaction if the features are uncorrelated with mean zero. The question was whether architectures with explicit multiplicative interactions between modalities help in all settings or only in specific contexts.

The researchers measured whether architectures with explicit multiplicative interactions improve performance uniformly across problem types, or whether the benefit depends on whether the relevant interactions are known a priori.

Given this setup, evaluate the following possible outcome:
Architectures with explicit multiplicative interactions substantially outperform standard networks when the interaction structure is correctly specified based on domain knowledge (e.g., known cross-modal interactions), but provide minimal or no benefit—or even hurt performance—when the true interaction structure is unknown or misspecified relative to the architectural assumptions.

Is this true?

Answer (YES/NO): YES